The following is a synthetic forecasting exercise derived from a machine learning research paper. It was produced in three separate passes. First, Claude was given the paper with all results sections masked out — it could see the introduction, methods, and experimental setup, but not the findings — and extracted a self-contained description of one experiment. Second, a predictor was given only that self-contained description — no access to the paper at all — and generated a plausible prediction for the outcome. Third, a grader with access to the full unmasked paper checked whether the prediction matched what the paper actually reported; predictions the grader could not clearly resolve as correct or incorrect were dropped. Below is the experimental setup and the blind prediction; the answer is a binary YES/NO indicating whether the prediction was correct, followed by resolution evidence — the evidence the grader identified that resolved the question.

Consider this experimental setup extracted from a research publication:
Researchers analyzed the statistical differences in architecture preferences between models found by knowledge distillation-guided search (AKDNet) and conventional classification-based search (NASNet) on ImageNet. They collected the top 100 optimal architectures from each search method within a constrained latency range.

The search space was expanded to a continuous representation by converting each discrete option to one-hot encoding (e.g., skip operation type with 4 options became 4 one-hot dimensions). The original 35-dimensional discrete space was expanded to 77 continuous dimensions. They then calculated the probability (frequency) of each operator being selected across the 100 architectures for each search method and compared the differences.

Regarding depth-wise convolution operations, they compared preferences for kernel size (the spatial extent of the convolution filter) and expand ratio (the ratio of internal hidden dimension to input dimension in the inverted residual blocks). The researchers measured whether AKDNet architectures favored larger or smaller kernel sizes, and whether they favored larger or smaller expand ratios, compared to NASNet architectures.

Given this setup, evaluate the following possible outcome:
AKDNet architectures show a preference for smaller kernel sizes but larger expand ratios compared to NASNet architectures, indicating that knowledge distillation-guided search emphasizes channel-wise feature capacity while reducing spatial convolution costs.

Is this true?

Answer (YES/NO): NO